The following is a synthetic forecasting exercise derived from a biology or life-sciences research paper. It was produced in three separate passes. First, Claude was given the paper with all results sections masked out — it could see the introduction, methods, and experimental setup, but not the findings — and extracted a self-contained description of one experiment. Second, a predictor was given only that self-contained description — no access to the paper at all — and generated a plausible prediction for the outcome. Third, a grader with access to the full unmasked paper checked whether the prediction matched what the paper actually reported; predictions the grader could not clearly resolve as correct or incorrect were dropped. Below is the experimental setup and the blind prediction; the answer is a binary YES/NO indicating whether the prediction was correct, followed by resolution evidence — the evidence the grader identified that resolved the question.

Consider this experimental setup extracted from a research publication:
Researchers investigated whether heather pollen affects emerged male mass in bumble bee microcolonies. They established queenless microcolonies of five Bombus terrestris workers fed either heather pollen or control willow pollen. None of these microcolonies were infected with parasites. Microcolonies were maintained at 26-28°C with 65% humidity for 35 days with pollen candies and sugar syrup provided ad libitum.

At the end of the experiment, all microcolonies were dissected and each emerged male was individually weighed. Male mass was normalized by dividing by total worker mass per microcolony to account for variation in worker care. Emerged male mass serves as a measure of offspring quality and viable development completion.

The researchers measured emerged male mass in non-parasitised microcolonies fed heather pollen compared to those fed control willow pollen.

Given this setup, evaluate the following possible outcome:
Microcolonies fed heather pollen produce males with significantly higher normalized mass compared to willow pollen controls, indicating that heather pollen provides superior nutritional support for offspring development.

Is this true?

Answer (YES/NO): NO